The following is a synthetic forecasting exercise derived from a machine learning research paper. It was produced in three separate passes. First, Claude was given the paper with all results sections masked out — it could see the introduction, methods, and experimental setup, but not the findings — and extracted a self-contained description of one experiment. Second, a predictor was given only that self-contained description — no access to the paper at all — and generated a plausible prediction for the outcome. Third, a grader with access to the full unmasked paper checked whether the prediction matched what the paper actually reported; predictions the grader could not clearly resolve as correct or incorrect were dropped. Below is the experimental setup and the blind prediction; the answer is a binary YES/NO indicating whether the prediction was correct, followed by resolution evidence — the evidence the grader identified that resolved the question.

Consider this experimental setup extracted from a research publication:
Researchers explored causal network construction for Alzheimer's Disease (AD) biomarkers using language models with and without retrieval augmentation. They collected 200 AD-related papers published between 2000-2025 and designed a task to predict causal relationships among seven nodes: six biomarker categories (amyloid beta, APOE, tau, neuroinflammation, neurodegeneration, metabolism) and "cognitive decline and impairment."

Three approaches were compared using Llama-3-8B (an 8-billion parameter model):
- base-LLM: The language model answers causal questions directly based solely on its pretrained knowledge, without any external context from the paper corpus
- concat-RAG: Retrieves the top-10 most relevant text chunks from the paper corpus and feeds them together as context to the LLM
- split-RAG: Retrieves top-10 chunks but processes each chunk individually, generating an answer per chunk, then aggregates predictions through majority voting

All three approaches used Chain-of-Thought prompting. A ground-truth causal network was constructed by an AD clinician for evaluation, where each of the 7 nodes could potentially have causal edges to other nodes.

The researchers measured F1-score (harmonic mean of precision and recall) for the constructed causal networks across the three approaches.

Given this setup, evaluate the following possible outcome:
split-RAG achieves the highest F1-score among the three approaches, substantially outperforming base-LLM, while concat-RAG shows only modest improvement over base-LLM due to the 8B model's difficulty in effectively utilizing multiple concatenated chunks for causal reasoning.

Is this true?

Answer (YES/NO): NO